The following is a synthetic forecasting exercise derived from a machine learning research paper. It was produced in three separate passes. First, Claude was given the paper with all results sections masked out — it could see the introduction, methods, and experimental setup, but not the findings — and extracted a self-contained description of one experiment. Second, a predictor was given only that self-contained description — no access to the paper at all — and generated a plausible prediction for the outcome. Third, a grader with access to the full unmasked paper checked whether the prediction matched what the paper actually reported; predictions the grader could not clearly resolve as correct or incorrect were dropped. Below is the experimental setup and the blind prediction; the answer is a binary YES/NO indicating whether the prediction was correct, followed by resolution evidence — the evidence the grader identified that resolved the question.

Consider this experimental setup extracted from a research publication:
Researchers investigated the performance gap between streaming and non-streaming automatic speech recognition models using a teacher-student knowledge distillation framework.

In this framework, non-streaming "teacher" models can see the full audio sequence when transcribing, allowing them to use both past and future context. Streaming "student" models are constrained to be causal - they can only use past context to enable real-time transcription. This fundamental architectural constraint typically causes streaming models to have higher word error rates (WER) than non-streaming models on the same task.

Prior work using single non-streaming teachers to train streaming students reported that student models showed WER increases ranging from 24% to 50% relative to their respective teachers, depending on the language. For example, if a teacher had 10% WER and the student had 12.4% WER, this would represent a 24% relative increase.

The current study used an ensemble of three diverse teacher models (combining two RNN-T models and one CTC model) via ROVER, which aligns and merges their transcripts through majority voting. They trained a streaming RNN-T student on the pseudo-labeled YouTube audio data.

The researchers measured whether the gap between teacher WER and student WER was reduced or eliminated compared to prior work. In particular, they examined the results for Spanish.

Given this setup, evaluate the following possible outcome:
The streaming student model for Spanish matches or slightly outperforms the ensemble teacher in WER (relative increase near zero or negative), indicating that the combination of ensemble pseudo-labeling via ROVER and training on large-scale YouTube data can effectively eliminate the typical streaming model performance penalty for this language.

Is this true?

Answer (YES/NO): YES